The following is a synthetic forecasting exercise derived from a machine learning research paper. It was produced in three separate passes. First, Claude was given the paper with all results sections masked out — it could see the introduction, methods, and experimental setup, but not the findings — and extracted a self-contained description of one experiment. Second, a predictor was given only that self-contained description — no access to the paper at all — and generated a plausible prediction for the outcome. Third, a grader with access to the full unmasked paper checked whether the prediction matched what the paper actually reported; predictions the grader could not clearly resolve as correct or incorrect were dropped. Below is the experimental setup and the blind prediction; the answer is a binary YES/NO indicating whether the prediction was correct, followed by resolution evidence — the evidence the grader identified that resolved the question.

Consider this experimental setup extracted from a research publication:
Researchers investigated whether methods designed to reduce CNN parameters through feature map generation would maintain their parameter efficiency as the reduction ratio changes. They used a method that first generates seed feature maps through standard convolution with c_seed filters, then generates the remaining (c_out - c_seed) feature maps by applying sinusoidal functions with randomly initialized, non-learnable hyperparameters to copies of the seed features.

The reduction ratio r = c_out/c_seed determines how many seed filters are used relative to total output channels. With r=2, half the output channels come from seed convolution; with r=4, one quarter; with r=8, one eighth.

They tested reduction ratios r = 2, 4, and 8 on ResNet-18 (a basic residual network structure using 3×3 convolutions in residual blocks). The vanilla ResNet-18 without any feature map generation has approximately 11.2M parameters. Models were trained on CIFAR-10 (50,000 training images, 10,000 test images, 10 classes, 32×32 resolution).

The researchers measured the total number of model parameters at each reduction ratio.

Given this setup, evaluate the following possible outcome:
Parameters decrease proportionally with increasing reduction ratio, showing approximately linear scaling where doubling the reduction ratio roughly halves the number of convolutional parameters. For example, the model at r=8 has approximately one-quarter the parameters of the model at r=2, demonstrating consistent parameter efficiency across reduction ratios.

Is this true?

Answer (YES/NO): YES